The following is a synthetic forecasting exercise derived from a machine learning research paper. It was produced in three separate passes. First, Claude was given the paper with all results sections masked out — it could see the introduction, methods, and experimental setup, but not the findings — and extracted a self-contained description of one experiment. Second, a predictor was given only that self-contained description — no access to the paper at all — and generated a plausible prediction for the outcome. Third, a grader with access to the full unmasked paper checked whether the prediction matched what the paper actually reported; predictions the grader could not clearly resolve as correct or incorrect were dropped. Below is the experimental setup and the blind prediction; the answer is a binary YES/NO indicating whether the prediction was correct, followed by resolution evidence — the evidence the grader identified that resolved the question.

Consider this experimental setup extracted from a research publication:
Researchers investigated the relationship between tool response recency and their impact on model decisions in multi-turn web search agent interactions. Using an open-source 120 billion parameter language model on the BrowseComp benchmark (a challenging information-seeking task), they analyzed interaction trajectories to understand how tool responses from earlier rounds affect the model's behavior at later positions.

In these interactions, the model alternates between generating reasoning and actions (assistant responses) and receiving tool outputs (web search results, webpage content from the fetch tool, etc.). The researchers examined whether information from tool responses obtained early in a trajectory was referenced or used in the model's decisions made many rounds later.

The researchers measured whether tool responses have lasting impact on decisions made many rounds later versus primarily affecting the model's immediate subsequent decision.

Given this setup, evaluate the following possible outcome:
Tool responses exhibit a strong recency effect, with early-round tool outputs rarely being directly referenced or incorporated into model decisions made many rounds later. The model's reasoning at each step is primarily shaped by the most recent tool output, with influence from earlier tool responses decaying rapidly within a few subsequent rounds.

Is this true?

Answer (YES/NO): YES